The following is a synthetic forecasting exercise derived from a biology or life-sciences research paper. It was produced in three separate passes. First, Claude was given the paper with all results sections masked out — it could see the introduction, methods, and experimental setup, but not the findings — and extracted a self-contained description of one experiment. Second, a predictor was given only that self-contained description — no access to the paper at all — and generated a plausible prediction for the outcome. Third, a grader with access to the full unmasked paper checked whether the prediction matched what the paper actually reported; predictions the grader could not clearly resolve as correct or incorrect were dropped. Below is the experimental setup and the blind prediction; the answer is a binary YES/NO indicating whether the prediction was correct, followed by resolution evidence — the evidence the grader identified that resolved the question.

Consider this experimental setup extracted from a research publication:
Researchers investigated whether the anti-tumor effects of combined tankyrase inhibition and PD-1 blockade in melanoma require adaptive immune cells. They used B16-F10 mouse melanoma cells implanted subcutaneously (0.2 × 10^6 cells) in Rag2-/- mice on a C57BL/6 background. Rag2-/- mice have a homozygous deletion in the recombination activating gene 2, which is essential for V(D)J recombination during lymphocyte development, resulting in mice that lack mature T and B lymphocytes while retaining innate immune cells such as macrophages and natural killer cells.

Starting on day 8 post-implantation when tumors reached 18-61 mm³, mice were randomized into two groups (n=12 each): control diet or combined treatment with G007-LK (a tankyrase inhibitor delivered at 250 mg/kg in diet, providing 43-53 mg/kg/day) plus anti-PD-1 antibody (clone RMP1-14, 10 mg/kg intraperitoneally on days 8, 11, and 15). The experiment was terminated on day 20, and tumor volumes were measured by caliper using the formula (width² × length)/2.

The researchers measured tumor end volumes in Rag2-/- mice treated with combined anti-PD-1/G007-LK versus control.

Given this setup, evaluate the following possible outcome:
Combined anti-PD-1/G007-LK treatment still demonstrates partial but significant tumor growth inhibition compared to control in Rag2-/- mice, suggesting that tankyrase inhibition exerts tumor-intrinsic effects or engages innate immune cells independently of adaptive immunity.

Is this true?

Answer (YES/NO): NO